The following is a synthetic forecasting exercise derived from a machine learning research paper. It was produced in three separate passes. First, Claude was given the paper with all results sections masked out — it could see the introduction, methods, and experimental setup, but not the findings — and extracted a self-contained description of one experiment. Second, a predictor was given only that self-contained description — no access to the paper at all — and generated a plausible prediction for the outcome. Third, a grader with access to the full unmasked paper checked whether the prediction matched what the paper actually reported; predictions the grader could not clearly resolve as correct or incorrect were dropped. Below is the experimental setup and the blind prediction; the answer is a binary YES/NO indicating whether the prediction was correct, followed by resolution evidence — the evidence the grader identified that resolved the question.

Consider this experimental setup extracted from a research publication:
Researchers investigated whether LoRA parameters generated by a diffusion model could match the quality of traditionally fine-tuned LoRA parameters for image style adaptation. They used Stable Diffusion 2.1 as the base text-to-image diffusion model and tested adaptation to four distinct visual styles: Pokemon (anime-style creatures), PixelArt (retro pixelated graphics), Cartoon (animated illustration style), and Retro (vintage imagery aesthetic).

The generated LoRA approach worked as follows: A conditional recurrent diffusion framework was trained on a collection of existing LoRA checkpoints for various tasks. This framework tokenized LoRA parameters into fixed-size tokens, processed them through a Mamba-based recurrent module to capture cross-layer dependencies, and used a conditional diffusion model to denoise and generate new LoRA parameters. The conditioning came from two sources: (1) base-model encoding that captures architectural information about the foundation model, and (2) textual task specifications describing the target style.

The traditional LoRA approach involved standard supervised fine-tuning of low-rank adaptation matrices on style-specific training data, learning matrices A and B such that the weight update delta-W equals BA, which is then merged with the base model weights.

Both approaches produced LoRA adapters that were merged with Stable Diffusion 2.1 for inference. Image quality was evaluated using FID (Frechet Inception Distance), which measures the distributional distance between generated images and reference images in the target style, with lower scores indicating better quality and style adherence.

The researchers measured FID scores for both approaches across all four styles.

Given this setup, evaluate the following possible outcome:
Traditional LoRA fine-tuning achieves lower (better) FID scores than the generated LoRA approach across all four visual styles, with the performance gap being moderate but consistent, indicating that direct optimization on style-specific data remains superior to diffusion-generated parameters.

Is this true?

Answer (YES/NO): NO